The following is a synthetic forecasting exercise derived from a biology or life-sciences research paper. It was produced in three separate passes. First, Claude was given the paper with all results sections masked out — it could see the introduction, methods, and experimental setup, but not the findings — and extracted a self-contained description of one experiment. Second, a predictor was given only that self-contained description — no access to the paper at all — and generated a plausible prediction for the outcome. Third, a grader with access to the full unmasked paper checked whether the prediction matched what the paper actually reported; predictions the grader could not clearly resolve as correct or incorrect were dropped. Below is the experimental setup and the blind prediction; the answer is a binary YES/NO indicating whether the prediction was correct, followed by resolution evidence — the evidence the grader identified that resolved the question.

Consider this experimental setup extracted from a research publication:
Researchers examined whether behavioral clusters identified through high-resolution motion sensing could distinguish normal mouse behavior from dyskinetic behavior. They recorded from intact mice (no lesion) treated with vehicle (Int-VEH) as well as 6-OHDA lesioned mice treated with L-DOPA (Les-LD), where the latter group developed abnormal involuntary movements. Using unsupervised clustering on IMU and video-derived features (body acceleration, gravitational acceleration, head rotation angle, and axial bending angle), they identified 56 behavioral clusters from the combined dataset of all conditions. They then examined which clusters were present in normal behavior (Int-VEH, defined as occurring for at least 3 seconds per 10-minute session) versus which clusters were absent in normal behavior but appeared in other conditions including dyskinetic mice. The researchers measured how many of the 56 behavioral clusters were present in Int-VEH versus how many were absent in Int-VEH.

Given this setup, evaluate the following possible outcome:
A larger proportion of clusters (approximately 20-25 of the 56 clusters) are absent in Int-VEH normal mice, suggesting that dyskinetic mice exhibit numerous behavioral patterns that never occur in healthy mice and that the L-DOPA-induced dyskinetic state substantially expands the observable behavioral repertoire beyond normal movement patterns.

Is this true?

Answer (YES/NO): NO